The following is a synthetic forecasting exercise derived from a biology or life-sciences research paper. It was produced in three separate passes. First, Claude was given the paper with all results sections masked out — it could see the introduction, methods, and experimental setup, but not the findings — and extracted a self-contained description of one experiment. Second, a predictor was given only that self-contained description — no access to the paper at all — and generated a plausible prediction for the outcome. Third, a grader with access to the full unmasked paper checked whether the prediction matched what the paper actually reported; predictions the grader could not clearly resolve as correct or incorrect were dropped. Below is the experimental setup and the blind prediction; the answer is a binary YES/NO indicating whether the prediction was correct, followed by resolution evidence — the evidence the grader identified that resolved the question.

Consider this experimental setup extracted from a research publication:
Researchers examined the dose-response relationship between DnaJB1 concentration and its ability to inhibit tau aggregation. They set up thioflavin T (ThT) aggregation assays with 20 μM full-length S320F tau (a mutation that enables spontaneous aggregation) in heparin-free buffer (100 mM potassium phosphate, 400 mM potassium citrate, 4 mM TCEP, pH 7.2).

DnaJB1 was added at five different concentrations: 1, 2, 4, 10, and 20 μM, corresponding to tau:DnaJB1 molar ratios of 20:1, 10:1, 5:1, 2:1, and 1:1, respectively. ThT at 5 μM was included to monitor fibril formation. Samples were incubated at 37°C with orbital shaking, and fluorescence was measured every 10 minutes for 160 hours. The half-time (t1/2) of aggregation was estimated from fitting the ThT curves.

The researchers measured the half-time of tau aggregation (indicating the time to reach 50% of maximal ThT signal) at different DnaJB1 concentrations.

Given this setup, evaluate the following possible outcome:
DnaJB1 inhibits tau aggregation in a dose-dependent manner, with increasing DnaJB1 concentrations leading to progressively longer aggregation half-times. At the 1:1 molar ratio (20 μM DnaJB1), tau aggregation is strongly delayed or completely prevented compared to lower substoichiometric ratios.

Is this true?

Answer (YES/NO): YES